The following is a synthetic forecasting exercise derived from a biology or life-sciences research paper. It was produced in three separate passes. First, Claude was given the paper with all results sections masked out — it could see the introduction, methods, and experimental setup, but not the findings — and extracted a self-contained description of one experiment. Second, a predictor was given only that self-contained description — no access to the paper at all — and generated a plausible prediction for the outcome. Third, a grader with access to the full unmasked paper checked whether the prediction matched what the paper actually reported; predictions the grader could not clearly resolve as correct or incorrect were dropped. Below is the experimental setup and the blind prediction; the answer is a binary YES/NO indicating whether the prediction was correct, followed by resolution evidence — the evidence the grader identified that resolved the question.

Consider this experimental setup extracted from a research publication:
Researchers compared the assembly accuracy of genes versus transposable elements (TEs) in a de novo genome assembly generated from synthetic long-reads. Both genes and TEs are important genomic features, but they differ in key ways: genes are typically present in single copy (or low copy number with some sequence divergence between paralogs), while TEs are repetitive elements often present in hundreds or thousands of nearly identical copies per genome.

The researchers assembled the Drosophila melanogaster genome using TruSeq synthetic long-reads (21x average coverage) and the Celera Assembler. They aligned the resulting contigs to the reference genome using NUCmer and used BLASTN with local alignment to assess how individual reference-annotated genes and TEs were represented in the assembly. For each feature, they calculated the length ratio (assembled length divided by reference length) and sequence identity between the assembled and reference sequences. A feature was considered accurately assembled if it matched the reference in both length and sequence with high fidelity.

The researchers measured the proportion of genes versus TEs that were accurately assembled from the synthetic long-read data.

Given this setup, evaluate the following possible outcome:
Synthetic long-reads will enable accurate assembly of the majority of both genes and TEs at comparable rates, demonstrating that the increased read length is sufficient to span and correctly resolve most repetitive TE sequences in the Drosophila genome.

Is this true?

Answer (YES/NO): YES